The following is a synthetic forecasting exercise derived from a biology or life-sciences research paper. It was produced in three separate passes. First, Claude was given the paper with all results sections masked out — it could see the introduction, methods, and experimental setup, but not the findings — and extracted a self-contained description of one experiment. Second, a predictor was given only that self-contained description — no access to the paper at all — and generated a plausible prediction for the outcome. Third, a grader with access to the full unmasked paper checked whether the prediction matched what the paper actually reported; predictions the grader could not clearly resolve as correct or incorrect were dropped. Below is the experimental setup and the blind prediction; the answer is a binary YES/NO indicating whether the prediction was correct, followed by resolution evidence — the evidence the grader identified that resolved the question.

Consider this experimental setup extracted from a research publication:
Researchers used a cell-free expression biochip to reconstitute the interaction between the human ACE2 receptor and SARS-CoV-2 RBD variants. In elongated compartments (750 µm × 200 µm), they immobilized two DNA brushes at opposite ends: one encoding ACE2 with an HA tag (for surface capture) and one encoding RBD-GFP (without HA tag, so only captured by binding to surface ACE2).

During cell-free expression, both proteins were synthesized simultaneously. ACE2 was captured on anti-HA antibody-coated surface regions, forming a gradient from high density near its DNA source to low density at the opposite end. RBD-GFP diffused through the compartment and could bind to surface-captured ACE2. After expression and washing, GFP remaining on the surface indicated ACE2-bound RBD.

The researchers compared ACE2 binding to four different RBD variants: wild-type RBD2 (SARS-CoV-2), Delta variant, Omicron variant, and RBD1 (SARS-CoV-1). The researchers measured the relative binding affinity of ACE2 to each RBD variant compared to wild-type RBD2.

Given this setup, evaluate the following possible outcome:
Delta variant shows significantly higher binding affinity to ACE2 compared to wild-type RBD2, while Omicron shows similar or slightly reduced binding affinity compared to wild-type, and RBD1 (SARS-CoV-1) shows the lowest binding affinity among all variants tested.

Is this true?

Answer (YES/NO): NO